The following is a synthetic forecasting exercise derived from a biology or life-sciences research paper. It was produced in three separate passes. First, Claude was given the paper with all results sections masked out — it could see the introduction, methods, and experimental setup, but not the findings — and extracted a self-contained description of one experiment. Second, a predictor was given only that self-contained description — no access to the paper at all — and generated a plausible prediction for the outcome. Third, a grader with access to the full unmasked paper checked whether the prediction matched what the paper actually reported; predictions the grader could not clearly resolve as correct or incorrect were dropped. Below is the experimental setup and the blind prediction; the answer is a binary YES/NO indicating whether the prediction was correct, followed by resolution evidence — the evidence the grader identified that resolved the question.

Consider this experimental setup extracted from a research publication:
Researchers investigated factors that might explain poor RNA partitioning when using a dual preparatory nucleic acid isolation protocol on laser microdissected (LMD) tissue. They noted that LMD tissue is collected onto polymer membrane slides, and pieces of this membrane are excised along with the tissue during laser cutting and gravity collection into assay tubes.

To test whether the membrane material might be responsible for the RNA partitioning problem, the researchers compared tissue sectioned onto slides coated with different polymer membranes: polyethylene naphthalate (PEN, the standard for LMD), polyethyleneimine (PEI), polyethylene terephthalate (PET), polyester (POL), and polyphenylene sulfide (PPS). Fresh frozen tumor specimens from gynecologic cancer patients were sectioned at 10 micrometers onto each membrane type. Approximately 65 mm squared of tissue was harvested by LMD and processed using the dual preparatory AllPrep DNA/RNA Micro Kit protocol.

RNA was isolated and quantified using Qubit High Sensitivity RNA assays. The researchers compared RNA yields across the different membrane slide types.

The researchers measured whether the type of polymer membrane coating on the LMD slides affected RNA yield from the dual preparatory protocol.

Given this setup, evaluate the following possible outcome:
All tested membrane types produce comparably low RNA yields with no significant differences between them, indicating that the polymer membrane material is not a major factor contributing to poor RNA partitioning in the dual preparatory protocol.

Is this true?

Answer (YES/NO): YES